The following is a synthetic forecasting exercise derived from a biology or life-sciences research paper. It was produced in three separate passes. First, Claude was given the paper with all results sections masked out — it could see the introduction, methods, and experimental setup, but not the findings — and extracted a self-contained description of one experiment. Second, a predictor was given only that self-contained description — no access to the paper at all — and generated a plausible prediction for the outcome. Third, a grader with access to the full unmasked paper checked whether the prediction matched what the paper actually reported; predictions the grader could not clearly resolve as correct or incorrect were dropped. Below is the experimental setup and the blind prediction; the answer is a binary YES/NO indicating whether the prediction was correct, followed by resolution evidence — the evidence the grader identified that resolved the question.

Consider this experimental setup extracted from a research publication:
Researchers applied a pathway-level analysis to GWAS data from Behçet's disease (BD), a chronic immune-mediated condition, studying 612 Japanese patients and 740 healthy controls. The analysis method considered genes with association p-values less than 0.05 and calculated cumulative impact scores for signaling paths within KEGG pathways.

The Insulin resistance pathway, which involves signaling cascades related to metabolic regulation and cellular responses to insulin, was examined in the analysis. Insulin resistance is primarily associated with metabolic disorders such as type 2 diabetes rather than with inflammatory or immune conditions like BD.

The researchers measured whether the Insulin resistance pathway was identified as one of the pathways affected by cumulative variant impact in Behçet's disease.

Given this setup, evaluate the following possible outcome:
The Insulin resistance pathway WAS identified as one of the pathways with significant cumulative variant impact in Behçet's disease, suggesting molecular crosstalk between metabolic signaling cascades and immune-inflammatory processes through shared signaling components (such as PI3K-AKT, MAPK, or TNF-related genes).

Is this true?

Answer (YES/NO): YES